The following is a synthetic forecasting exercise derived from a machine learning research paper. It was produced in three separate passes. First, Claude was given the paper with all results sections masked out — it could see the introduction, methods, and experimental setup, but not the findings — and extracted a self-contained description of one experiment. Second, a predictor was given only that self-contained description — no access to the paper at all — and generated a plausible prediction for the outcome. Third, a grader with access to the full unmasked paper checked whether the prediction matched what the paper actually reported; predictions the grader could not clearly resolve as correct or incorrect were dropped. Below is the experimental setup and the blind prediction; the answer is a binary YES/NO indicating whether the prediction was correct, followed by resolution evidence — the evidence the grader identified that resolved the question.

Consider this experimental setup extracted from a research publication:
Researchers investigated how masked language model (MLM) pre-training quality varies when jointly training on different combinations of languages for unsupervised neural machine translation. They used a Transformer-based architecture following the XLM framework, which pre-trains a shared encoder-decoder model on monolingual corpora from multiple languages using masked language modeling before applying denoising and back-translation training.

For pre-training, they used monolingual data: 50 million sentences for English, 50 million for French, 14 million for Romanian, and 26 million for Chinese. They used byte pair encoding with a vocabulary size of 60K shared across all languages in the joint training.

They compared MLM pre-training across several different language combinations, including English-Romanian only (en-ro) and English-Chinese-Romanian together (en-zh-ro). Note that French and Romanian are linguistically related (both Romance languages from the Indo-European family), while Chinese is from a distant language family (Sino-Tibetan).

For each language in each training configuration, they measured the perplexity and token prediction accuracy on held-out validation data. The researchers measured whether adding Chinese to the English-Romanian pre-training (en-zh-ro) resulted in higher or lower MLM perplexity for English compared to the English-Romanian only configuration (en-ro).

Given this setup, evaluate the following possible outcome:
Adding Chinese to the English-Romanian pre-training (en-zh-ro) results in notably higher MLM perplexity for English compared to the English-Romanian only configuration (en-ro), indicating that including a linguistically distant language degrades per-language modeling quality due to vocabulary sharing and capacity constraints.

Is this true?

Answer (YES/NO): YES